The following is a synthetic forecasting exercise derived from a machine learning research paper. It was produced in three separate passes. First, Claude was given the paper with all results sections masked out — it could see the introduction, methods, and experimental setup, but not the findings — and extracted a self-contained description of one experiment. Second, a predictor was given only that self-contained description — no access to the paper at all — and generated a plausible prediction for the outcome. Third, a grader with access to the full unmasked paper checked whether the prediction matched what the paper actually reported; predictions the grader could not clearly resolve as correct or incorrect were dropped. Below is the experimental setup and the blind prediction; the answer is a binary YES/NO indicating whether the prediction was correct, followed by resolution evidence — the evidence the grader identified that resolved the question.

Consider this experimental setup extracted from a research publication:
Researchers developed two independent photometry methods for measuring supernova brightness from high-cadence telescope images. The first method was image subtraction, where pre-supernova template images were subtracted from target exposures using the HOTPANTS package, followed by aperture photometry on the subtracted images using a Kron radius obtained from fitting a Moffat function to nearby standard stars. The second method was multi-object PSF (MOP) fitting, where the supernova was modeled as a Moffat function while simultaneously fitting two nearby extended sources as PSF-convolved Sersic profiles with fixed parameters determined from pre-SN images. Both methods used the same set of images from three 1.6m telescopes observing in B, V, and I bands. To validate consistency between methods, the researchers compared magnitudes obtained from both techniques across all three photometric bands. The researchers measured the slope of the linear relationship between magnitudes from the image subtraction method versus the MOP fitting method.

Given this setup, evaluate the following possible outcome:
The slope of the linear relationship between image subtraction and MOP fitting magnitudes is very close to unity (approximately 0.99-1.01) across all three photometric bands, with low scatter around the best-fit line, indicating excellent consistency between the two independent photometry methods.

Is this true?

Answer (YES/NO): YES